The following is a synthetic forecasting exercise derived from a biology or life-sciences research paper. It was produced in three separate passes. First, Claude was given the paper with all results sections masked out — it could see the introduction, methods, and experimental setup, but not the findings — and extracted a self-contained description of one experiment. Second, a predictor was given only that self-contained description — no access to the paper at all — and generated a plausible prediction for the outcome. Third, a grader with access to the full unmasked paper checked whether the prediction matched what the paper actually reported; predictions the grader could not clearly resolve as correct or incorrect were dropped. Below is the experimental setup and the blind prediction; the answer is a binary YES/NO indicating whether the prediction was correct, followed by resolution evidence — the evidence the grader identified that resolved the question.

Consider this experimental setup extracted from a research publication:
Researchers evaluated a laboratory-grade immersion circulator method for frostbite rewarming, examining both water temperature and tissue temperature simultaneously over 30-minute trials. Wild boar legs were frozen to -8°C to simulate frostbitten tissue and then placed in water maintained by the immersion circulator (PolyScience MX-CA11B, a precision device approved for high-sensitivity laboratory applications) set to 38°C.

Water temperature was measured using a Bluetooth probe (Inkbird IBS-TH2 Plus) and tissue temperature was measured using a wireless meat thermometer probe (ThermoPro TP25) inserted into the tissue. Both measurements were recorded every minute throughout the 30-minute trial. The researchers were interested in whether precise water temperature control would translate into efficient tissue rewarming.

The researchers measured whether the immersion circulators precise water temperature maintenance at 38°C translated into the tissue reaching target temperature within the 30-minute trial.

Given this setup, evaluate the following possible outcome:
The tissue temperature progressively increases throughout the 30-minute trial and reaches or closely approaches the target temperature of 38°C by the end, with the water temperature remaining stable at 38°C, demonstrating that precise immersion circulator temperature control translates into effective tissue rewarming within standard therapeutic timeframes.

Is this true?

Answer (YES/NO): YES